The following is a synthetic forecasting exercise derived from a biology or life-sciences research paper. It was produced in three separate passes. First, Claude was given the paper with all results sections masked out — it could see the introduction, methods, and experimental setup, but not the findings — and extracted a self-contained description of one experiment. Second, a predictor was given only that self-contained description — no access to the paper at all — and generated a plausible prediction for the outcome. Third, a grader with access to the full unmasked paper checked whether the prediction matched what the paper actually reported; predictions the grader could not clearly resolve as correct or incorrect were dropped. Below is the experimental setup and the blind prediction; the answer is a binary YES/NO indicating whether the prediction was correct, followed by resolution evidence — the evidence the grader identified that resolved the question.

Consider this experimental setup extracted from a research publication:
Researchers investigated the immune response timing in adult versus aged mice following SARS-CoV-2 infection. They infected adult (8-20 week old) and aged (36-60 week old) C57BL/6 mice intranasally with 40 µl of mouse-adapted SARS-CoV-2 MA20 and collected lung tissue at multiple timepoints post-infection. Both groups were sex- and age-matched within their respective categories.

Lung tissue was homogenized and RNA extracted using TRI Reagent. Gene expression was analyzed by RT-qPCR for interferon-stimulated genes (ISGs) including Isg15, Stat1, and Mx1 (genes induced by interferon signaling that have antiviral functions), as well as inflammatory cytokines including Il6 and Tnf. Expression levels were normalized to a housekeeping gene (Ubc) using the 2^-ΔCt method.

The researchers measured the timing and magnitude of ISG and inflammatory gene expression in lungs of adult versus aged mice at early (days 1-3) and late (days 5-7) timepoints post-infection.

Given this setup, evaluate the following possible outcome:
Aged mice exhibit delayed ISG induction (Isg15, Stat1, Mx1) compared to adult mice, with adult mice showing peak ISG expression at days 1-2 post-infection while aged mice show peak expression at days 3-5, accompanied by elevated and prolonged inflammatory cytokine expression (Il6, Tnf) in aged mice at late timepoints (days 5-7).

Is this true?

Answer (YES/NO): NO